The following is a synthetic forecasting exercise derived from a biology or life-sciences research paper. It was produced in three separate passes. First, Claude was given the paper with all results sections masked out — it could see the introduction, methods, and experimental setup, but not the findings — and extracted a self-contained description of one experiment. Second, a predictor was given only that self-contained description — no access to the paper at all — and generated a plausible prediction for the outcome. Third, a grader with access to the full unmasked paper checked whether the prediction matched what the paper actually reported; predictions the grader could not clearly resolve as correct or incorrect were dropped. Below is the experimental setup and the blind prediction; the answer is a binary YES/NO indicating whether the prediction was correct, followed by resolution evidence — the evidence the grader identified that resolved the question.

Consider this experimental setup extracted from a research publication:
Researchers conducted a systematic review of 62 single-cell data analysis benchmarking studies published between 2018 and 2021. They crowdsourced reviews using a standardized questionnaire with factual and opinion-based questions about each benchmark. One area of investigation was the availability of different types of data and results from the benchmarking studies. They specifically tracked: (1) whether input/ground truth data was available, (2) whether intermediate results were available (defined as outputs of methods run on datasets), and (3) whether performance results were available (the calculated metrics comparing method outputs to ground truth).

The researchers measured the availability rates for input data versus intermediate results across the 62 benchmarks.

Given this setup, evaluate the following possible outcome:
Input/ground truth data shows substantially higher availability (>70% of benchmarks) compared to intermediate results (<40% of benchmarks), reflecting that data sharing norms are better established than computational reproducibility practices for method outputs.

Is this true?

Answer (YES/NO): YES